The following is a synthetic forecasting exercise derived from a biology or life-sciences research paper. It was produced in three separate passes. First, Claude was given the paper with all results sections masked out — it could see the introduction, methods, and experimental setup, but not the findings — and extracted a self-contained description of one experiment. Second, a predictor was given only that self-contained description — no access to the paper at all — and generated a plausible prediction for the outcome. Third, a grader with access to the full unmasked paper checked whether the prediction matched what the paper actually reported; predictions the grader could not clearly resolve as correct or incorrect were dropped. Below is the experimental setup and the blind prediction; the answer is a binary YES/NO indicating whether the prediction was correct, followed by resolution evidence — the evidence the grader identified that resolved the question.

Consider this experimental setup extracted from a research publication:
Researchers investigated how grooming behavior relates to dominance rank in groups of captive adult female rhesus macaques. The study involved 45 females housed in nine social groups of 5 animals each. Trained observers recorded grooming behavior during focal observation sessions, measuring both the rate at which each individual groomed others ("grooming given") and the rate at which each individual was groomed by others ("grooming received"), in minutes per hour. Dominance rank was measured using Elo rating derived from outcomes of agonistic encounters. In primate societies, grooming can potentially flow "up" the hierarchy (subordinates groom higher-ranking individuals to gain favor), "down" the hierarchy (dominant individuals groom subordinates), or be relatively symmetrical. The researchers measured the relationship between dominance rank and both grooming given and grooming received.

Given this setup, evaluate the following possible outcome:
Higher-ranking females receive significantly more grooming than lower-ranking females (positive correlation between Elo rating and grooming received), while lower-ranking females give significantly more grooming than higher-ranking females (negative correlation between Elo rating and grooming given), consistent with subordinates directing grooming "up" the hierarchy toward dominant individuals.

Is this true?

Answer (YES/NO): NO